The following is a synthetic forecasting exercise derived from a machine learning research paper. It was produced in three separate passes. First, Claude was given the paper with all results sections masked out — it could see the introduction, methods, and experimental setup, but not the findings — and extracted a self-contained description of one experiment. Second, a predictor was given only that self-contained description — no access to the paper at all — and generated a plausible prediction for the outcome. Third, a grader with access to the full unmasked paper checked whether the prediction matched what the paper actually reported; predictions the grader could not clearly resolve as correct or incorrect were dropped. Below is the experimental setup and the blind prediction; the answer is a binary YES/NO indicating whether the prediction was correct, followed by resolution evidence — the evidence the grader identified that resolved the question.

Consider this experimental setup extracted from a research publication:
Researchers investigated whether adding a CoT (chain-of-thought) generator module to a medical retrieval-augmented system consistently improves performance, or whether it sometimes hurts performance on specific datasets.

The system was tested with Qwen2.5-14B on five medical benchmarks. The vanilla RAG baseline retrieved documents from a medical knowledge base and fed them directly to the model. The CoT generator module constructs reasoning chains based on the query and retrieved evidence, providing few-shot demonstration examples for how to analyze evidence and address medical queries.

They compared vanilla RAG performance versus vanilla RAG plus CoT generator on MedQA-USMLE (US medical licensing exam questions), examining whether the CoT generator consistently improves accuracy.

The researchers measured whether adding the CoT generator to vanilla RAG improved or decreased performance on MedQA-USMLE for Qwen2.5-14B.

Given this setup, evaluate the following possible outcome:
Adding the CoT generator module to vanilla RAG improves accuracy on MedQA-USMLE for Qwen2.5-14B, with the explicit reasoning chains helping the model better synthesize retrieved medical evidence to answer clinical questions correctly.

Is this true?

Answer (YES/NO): NO